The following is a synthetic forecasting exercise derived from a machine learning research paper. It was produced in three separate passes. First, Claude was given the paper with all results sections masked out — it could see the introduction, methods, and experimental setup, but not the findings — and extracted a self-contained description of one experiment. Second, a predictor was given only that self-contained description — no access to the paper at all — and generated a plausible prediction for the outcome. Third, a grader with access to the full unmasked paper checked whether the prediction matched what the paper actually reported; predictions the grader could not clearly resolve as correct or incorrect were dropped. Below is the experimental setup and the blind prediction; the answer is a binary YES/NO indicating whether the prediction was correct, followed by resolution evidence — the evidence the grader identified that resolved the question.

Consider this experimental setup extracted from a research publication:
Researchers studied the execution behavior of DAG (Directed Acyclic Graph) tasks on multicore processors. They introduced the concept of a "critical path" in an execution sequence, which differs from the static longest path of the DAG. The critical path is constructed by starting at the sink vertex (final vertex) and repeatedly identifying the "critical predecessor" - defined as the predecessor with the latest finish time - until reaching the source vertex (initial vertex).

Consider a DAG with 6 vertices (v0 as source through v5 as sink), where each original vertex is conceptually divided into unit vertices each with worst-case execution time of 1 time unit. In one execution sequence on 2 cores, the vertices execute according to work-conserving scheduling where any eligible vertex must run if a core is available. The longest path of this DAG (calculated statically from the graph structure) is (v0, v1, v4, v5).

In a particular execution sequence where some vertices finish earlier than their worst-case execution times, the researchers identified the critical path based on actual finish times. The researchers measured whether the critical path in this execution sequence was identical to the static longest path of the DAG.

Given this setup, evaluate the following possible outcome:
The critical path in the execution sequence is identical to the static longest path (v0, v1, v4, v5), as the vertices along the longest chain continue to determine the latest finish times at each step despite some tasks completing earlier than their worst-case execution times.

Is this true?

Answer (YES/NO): NO